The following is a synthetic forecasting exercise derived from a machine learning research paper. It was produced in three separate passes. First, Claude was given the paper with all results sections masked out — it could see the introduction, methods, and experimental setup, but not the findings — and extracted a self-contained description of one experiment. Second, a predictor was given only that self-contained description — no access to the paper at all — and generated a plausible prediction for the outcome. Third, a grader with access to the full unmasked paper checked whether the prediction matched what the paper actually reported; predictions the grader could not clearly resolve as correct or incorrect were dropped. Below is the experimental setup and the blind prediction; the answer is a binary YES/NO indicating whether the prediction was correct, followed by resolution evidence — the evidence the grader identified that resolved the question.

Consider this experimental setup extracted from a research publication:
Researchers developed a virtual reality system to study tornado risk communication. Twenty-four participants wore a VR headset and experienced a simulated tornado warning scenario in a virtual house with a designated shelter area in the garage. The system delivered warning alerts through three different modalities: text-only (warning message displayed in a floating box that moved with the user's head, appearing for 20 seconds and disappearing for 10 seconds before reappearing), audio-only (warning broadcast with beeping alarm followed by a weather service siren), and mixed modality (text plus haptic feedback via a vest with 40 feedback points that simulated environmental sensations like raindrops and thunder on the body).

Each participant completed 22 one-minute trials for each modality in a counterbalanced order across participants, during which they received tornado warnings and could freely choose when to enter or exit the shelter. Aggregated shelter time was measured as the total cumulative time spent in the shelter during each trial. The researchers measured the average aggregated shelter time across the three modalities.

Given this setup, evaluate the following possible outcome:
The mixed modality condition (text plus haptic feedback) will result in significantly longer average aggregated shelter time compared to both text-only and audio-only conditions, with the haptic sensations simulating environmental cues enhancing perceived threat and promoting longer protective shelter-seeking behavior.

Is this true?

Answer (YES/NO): NO